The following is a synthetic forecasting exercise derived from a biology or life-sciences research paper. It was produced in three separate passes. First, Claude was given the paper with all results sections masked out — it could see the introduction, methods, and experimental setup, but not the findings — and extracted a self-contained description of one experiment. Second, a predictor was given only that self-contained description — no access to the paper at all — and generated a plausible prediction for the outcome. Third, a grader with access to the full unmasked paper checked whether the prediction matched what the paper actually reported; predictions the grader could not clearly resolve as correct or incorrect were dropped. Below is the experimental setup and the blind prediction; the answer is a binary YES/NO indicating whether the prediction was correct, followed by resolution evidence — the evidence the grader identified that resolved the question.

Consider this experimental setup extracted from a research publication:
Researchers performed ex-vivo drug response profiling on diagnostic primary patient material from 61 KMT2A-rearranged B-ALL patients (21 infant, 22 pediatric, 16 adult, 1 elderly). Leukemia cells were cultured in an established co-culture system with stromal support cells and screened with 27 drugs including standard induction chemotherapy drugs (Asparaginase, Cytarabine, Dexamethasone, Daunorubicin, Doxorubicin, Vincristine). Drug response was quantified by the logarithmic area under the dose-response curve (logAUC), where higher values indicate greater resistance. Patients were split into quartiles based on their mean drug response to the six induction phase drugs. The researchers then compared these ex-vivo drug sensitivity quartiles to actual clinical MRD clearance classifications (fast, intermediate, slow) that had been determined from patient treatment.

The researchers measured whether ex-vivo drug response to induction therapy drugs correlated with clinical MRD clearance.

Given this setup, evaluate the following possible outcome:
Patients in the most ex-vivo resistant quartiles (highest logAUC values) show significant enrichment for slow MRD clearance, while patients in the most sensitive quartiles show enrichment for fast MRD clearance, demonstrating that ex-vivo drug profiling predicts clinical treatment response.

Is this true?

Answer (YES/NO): YES